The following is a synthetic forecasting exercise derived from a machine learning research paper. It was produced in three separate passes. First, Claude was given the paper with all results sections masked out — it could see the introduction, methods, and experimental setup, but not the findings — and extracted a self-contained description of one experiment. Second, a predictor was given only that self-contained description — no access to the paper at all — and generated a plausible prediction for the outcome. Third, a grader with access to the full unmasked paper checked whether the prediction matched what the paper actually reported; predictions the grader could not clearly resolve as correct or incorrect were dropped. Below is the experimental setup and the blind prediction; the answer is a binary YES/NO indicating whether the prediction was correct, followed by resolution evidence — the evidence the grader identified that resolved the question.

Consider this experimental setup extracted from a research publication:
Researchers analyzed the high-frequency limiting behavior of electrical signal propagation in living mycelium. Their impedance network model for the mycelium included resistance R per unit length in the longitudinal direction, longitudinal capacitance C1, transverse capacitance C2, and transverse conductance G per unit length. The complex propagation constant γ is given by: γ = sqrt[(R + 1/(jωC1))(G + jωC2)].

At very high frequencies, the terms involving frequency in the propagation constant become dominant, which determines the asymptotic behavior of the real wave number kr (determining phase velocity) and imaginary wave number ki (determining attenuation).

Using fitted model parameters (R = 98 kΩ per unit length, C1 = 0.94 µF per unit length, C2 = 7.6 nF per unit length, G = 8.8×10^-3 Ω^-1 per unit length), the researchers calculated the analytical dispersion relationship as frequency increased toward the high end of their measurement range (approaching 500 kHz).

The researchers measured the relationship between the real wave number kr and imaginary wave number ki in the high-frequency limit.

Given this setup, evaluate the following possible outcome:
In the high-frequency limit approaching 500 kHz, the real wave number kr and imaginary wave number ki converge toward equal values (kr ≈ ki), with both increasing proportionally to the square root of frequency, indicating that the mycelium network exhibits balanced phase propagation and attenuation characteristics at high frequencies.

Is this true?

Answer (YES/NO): YES